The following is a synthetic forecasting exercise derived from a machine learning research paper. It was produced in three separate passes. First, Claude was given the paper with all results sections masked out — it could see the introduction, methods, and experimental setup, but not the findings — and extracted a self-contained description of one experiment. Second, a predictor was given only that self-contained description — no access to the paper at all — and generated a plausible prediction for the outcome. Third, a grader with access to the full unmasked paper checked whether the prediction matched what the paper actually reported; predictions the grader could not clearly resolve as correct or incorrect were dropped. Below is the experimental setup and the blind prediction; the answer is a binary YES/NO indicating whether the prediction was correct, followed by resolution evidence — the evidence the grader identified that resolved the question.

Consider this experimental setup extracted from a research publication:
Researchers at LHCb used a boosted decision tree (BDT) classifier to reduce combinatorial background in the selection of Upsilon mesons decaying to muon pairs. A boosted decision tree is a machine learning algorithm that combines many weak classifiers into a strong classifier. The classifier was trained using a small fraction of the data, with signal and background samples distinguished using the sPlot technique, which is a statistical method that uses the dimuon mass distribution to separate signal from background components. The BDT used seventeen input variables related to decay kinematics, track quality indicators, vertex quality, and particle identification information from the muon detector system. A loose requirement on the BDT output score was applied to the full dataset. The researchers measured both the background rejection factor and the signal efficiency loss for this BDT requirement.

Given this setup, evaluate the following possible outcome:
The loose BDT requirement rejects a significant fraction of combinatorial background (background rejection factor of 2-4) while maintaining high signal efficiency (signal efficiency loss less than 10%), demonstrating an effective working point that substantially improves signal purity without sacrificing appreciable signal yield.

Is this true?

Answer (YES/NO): YES